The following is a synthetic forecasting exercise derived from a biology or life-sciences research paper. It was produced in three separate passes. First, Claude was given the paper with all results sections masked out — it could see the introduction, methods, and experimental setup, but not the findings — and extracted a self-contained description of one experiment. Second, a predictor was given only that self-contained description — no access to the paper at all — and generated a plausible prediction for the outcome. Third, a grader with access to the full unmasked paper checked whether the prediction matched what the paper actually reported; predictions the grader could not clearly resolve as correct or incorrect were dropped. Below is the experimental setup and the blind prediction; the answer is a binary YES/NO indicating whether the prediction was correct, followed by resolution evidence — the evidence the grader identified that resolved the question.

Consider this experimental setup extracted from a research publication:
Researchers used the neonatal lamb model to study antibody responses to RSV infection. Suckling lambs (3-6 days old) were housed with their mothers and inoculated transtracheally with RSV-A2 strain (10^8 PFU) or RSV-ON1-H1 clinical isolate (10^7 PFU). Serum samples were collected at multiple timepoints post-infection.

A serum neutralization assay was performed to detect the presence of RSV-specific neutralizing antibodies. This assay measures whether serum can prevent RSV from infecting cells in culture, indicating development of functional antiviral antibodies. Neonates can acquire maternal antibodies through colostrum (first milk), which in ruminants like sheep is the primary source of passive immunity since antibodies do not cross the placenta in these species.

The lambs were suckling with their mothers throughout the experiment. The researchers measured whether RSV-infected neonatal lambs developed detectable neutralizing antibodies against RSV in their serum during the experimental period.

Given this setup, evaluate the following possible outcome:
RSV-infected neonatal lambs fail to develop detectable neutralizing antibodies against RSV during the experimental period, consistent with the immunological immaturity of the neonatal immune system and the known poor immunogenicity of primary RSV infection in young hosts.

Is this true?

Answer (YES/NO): NO